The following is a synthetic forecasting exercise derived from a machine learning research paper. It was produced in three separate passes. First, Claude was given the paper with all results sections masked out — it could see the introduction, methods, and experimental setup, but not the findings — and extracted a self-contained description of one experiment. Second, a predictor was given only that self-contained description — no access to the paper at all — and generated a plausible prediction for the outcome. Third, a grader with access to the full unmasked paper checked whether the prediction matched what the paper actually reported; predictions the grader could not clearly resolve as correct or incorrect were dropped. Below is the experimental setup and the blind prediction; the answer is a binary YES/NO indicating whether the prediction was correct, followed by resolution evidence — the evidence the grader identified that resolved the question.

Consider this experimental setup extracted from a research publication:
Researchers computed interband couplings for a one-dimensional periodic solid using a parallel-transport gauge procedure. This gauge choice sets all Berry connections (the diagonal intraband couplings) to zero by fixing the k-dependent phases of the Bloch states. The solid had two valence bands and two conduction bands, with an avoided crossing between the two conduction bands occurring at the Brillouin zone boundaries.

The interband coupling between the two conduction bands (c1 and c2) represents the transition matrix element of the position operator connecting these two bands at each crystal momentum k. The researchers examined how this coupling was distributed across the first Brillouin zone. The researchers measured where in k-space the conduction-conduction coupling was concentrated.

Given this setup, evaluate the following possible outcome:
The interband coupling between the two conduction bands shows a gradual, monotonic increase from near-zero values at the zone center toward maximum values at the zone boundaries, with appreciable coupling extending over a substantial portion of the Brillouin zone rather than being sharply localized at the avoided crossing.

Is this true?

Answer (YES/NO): NO